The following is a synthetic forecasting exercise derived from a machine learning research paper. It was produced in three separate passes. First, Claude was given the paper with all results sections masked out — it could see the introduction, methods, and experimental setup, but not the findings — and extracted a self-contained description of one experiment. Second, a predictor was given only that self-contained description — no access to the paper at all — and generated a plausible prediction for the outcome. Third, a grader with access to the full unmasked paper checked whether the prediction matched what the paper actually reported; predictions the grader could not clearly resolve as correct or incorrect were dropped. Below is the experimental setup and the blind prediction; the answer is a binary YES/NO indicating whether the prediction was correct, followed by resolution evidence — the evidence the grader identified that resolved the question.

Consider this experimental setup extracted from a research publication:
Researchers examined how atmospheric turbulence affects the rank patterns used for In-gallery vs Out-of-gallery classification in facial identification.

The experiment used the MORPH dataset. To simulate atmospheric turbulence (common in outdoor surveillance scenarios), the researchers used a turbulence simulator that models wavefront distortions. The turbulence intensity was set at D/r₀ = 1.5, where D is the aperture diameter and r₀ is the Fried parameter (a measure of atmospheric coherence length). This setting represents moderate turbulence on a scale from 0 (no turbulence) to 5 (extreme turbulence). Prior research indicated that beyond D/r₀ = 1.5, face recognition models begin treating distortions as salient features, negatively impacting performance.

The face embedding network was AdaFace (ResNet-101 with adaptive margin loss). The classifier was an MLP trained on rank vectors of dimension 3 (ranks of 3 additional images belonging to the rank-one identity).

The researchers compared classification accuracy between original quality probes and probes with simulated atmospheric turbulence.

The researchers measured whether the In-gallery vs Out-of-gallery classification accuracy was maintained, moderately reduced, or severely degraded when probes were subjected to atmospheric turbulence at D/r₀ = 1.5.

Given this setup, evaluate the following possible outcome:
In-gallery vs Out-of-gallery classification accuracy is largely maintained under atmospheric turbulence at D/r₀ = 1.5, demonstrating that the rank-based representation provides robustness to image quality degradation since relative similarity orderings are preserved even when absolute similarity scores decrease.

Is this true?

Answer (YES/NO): NO